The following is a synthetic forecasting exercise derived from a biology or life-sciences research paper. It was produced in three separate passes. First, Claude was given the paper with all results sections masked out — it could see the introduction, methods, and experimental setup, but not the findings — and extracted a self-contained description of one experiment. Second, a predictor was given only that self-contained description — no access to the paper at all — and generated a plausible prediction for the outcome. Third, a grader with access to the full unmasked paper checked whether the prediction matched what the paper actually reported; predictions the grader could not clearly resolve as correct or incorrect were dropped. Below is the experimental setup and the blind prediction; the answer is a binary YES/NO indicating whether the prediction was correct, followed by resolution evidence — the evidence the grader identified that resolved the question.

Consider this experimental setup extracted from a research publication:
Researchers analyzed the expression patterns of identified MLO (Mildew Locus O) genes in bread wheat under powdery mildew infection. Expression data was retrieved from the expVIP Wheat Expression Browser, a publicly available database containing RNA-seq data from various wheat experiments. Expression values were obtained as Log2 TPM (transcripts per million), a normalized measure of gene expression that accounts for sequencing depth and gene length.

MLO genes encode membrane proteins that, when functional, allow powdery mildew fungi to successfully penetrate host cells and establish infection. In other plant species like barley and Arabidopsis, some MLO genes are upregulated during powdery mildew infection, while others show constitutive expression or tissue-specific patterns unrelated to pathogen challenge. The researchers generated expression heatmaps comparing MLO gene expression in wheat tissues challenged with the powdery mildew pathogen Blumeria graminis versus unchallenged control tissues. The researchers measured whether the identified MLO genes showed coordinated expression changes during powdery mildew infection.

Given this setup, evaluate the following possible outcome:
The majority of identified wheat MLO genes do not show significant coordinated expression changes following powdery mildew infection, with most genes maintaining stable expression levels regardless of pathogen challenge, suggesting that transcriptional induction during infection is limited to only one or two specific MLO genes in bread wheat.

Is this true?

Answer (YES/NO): NO